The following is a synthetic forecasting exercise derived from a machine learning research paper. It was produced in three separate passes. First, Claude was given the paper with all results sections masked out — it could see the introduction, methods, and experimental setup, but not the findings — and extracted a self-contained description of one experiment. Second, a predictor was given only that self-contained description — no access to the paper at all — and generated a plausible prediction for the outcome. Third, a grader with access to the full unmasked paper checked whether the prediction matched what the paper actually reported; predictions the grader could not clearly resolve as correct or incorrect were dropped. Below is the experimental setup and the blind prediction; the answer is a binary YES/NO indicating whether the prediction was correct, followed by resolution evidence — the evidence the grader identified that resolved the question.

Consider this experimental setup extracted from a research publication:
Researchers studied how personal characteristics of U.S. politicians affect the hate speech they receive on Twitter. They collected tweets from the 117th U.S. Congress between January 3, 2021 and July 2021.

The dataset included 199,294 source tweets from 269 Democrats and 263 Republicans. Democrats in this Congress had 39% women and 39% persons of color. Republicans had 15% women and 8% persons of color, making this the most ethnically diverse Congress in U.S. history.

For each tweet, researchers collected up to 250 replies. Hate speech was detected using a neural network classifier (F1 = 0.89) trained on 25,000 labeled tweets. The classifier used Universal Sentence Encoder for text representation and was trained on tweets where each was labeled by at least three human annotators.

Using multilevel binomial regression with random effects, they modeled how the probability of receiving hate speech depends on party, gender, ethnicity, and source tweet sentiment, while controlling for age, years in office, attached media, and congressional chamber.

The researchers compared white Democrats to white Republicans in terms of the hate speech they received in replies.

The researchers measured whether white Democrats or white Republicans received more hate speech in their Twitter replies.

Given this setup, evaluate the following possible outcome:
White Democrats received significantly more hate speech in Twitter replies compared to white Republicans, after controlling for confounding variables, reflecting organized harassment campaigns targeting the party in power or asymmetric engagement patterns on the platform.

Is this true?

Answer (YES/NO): NO